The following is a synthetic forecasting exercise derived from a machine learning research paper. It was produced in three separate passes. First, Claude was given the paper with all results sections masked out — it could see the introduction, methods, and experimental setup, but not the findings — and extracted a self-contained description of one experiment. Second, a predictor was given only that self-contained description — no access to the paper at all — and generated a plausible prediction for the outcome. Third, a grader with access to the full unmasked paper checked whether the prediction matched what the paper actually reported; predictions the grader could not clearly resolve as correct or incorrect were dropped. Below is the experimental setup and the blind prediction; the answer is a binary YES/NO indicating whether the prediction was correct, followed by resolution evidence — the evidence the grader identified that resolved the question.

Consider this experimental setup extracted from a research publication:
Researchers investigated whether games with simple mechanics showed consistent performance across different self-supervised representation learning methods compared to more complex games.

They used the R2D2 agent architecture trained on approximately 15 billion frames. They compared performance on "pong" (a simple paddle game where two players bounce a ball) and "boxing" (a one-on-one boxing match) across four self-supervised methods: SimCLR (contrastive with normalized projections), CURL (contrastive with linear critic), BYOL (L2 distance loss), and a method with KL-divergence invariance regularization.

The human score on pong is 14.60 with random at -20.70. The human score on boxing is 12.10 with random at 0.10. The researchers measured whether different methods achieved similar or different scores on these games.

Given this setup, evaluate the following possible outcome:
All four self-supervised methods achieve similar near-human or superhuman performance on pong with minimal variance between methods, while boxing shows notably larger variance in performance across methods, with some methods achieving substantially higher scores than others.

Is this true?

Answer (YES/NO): NO